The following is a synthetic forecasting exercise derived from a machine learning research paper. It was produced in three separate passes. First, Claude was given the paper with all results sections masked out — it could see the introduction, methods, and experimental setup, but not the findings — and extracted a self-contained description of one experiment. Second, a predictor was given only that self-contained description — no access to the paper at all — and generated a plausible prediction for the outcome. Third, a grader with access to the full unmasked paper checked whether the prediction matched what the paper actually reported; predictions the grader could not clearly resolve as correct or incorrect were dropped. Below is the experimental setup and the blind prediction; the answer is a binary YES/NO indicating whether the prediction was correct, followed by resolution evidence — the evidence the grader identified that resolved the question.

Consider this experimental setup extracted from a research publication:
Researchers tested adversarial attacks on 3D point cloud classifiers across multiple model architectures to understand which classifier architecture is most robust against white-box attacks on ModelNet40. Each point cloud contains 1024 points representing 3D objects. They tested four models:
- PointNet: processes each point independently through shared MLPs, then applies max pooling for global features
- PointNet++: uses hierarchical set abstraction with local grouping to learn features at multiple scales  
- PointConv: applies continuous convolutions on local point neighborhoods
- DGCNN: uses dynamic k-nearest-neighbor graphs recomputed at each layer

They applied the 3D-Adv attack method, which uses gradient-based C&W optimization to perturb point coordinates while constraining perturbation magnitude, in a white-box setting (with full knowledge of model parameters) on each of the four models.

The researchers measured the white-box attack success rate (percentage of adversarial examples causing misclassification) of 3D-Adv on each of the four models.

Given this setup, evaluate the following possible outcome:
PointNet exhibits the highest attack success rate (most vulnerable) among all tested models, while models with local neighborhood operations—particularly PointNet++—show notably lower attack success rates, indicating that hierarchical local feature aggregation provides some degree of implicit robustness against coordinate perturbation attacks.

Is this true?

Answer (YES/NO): NO